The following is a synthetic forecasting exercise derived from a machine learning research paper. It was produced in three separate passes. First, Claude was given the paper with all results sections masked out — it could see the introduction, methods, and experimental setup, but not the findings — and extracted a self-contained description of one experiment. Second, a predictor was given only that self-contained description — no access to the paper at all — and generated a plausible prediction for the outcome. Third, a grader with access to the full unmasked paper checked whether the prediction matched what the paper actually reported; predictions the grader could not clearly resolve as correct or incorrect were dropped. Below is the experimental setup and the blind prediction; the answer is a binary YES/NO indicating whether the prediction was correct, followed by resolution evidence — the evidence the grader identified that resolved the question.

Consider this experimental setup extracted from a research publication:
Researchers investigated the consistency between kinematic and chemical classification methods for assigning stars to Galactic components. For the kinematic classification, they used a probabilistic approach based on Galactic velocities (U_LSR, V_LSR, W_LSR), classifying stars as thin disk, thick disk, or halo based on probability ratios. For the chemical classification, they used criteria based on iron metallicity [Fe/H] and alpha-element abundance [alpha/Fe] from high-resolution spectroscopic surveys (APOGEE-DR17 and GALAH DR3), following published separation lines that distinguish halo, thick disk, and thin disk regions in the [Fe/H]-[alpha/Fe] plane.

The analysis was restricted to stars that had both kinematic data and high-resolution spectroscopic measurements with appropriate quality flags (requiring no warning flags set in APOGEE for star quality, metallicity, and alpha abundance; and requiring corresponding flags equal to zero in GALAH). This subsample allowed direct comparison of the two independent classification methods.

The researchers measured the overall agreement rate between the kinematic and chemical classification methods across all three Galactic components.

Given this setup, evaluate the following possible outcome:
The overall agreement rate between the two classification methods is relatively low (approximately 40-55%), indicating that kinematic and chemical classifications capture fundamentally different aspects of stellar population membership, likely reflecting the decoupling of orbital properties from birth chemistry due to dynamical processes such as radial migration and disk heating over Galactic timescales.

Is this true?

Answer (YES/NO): NO